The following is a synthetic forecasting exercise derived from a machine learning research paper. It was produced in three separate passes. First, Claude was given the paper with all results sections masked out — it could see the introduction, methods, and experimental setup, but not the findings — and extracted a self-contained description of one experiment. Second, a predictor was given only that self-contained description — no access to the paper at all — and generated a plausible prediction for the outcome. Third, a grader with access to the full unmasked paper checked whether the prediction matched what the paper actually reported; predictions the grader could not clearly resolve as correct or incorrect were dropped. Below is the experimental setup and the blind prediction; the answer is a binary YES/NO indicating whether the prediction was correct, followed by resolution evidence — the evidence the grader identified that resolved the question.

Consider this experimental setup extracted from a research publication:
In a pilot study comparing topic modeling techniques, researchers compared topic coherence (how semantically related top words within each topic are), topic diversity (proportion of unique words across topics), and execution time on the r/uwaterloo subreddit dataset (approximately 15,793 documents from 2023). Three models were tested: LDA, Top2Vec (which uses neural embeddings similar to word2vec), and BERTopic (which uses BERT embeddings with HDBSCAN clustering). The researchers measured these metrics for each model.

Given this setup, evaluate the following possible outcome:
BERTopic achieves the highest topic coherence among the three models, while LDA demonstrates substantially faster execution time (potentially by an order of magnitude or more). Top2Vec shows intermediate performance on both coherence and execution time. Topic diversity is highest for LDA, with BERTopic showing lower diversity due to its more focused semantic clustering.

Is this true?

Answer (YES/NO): NO